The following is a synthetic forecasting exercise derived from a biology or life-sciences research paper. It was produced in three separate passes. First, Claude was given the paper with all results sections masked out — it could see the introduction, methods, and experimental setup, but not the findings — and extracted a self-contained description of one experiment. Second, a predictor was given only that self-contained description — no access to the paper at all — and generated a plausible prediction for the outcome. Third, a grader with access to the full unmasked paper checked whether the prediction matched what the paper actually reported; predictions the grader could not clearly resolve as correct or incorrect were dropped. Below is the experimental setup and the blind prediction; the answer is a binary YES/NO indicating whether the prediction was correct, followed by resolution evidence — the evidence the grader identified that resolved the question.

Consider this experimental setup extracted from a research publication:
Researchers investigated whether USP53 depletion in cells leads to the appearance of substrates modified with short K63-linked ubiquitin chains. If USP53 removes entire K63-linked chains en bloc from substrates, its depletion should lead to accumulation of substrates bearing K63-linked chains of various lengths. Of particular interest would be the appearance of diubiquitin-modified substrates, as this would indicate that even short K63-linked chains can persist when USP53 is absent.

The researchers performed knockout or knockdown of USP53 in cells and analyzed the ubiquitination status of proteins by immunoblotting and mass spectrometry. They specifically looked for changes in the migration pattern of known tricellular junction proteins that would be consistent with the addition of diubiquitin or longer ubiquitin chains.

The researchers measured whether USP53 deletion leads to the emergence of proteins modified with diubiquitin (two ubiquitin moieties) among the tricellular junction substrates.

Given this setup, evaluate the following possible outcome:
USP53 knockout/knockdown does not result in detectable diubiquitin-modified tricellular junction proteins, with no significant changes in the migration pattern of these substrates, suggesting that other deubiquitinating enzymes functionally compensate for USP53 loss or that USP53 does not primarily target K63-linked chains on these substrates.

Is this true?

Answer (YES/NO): NO